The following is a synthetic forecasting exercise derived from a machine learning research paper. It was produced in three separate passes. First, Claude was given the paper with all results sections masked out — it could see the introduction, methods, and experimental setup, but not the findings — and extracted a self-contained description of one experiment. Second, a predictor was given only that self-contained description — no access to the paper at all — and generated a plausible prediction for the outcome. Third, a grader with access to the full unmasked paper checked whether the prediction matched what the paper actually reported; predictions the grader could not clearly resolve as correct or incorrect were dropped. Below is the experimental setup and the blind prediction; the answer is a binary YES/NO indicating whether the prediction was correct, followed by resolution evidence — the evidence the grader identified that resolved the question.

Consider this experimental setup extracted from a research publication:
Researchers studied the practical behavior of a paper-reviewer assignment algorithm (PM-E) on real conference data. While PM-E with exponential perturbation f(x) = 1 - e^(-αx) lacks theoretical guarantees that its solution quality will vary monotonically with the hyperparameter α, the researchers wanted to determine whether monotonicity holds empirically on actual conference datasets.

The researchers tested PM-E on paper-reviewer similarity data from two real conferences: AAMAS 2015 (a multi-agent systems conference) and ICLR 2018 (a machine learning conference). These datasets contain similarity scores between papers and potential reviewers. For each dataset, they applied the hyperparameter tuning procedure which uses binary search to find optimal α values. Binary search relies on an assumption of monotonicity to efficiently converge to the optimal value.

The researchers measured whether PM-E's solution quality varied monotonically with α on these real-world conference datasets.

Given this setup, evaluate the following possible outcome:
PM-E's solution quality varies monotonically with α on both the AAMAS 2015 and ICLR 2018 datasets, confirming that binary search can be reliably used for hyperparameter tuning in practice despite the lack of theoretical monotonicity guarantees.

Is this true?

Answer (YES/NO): YES